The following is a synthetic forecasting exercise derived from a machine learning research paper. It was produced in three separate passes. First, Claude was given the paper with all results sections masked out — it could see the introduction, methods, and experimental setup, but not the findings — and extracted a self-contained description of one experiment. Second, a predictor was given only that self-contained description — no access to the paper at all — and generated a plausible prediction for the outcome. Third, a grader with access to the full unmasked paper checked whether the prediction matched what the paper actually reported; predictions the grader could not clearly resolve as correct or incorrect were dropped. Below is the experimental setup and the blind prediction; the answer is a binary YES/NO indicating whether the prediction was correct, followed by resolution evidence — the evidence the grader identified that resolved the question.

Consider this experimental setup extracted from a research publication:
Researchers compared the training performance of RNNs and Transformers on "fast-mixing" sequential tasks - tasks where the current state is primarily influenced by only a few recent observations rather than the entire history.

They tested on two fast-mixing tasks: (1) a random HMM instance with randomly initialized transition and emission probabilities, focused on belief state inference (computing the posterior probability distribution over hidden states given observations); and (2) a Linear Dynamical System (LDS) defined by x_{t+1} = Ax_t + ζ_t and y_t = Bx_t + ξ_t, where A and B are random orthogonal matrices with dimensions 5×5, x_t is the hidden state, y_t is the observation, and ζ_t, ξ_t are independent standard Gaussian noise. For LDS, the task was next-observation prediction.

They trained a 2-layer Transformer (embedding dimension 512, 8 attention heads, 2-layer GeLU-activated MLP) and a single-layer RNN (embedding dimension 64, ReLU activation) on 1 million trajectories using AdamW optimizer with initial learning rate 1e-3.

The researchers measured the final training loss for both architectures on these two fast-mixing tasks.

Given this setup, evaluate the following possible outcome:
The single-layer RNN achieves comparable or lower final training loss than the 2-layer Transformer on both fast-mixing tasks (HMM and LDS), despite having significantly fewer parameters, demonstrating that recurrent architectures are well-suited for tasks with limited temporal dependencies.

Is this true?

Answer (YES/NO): YES